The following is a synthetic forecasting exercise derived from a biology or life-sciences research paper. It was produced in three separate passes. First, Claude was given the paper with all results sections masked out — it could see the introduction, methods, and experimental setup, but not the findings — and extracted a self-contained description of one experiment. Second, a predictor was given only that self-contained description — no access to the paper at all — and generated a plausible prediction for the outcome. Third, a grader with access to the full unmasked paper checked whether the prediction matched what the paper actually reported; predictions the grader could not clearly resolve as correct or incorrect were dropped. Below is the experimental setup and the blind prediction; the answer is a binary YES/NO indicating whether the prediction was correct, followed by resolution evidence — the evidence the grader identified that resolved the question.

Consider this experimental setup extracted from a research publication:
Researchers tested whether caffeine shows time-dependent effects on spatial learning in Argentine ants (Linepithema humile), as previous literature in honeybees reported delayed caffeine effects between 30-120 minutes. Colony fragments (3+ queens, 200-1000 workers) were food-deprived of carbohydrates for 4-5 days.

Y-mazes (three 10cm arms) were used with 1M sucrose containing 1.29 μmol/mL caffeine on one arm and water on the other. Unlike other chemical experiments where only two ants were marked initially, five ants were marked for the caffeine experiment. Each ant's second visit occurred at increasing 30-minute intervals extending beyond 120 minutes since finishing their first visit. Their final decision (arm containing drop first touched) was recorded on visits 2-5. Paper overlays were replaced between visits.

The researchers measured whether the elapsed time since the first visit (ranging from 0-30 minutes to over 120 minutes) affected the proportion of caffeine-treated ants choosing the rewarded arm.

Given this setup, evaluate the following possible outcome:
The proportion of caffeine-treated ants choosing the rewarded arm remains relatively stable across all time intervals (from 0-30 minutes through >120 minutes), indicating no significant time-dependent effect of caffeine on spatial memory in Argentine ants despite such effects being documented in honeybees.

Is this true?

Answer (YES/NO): YES